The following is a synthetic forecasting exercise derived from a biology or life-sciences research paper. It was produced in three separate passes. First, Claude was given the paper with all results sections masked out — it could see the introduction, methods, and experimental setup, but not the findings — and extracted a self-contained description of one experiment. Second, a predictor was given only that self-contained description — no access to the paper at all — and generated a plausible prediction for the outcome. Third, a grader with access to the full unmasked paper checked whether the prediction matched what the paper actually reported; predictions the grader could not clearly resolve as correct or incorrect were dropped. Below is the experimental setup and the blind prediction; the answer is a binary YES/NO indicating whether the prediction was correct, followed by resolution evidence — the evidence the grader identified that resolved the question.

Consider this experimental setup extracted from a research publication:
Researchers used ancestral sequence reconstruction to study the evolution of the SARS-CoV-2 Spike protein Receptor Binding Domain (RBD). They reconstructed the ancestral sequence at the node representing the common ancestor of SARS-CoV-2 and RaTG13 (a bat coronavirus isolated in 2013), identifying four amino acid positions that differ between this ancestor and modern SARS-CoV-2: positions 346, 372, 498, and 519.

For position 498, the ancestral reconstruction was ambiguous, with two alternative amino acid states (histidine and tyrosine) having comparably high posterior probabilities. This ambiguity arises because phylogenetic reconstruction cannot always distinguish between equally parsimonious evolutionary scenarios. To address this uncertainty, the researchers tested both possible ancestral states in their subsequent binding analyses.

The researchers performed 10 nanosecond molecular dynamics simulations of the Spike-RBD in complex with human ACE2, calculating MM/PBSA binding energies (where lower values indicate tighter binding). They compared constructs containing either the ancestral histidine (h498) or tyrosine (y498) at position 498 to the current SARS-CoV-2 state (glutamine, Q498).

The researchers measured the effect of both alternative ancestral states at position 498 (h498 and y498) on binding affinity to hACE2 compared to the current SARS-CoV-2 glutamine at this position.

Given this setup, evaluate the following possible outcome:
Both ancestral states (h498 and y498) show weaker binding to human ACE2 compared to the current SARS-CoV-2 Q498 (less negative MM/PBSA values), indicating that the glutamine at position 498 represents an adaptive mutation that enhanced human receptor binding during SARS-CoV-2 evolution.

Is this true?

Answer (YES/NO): NO